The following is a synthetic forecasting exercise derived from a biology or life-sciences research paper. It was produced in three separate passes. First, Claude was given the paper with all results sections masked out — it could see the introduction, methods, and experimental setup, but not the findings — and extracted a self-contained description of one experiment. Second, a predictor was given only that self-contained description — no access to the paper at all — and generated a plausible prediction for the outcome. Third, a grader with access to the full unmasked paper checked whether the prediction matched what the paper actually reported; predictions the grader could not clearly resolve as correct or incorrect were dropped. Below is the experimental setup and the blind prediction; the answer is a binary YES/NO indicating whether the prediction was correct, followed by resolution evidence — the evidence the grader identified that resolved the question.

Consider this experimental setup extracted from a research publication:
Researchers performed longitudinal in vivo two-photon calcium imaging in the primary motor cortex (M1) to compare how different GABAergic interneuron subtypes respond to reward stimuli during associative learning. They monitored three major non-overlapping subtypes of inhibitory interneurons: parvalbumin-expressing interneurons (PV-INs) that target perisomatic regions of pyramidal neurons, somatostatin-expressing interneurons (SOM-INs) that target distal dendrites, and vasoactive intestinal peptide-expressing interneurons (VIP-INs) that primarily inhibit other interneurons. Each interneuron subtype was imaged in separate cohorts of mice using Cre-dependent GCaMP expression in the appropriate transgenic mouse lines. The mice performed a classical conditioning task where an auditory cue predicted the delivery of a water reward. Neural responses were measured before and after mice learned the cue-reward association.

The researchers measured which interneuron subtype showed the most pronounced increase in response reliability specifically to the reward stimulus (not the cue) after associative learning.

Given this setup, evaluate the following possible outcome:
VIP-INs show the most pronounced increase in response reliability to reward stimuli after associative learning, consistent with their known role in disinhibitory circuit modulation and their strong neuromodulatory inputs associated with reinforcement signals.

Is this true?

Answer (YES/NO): YES